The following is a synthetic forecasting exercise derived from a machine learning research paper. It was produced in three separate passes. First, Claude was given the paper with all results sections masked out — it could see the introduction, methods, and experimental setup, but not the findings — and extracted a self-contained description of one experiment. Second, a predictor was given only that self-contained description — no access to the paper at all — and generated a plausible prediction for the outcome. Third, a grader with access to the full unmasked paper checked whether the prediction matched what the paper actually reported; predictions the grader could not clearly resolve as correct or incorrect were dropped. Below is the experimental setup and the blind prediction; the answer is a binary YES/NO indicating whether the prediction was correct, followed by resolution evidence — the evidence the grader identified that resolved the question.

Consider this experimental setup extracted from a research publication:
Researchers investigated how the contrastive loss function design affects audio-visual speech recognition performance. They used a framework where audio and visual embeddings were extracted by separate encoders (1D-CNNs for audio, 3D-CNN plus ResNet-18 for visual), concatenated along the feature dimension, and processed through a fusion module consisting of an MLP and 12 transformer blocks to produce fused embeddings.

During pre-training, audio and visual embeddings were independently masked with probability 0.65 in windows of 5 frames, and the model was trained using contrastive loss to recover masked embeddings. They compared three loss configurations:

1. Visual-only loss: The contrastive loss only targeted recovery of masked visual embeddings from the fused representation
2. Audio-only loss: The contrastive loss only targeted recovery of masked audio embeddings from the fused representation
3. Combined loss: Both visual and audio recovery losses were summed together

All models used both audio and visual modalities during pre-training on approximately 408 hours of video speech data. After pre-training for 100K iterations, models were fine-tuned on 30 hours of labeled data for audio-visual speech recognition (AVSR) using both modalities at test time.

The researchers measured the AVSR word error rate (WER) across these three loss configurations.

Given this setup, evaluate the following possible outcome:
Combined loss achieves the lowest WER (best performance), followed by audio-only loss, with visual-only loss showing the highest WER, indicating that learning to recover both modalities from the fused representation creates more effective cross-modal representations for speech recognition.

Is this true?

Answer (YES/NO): NO